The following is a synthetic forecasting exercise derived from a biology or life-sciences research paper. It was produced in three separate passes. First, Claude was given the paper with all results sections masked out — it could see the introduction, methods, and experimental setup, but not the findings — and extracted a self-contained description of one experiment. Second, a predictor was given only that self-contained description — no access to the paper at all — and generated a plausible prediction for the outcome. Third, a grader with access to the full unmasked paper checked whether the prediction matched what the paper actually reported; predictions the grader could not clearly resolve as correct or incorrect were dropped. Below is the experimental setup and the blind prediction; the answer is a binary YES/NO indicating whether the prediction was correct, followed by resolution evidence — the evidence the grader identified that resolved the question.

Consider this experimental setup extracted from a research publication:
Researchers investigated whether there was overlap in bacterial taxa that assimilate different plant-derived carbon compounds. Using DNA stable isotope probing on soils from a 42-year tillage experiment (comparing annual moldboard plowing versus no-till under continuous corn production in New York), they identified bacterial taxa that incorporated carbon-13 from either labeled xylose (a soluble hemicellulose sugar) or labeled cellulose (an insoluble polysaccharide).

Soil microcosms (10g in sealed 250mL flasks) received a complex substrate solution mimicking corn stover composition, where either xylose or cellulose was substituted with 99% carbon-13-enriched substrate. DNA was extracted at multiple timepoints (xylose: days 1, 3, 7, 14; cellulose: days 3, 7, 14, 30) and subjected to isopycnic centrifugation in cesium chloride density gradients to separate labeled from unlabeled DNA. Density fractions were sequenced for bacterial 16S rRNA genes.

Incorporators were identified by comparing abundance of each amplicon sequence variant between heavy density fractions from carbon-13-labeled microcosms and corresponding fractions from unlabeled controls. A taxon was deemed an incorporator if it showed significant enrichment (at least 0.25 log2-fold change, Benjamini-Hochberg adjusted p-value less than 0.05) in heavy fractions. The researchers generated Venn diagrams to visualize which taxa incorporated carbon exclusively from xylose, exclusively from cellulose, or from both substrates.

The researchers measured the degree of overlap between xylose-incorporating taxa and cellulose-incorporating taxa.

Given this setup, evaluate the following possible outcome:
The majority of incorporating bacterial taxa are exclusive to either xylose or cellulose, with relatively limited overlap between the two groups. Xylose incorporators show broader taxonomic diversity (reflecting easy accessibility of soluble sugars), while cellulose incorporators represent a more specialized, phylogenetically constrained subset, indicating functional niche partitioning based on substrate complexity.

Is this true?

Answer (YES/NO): NO